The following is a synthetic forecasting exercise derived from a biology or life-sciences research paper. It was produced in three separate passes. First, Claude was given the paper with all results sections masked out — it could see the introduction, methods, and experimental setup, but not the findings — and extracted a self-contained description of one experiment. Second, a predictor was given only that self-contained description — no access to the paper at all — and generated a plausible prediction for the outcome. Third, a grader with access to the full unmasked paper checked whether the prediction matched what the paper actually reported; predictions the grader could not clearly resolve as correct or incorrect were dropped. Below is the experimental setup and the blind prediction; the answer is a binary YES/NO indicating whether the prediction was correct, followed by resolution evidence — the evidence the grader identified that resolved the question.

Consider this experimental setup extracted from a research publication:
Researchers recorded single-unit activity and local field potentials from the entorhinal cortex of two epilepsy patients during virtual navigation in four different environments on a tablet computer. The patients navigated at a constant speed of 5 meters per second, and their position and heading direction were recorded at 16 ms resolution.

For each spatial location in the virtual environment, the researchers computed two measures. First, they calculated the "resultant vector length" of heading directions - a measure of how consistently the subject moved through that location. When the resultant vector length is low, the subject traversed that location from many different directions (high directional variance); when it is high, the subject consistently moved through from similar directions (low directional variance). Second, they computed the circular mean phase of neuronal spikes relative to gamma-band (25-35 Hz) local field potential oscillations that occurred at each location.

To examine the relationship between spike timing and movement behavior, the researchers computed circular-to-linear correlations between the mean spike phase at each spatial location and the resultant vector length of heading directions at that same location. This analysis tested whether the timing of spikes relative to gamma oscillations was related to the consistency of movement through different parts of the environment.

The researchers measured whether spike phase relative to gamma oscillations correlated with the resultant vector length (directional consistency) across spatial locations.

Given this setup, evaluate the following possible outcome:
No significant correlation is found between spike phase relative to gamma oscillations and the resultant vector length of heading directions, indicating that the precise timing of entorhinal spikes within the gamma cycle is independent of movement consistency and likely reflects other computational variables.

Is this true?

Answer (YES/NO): NO